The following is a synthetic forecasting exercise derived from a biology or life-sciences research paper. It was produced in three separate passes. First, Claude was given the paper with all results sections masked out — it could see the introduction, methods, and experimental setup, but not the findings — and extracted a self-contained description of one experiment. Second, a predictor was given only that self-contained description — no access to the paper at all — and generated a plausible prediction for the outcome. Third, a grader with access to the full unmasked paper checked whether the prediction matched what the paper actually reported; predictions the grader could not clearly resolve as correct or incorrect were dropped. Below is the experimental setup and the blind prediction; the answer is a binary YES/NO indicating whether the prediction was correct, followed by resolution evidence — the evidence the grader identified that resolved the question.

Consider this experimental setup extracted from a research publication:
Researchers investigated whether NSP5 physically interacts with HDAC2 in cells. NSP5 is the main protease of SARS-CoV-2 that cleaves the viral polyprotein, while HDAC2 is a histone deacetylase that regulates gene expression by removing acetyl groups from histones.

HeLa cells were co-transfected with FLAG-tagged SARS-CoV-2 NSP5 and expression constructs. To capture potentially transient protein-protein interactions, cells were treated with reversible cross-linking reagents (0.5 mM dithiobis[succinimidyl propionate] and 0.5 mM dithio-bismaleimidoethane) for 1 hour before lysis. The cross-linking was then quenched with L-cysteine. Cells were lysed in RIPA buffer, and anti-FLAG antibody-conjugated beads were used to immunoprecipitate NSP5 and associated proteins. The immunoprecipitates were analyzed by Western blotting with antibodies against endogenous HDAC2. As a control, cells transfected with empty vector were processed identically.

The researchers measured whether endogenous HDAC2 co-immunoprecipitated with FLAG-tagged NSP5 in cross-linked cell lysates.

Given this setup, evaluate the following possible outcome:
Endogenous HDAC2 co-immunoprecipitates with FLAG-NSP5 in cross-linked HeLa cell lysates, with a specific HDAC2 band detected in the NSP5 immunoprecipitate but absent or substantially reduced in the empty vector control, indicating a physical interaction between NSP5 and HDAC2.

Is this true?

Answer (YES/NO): NO